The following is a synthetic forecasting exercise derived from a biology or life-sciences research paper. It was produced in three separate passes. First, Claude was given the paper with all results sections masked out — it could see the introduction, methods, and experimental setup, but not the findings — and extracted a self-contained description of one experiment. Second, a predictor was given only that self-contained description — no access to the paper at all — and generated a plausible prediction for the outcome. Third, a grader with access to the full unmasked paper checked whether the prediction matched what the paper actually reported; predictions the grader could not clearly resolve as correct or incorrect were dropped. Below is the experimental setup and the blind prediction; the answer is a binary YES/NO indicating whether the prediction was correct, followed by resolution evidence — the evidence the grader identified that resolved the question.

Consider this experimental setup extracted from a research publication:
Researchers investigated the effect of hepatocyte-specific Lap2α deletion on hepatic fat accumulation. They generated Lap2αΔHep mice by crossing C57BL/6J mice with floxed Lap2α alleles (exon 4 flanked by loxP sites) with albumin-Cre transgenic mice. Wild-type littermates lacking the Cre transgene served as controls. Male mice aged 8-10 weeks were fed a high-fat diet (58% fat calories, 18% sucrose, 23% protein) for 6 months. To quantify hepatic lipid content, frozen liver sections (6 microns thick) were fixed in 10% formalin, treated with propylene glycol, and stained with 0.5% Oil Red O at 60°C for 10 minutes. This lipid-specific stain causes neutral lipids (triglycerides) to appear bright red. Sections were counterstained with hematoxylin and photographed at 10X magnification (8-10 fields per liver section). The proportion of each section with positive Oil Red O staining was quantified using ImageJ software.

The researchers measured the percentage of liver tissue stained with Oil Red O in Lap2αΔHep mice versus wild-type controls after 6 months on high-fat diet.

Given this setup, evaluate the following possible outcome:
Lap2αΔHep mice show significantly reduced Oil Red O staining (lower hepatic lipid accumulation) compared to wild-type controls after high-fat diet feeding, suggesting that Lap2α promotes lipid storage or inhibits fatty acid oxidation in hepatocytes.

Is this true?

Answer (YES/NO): YES